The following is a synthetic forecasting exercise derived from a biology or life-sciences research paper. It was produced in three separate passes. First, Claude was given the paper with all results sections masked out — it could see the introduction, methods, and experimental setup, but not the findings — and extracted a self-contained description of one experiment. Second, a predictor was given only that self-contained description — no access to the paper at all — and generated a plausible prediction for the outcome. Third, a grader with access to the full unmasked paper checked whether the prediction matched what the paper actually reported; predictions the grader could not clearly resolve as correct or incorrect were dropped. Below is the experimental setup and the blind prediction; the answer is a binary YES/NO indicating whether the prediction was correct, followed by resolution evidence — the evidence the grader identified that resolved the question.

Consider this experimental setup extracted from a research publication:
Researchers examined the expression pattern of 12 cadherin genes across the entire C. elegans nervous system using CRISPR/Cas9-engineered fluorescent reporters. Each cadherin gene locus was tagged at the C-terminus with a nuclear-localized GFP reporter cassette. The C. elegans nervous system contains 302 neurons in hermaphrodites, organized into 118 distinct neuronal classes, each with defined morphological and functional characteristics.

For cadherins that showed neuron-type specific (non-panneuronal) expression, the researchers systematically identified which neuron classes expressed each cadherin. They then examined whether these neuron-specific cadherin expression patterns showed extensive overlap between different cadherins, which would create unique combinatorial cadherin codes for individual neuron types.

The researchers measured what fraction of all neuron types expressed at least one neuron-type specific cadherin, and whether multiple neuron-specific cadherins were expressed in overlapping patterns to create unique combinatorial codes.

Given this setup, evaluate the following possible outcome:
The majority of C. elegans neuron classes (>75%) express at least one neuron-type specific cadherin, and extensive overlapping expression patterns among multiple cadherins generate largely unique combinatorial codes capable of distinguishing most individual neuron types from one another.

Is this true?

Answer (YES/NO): NO